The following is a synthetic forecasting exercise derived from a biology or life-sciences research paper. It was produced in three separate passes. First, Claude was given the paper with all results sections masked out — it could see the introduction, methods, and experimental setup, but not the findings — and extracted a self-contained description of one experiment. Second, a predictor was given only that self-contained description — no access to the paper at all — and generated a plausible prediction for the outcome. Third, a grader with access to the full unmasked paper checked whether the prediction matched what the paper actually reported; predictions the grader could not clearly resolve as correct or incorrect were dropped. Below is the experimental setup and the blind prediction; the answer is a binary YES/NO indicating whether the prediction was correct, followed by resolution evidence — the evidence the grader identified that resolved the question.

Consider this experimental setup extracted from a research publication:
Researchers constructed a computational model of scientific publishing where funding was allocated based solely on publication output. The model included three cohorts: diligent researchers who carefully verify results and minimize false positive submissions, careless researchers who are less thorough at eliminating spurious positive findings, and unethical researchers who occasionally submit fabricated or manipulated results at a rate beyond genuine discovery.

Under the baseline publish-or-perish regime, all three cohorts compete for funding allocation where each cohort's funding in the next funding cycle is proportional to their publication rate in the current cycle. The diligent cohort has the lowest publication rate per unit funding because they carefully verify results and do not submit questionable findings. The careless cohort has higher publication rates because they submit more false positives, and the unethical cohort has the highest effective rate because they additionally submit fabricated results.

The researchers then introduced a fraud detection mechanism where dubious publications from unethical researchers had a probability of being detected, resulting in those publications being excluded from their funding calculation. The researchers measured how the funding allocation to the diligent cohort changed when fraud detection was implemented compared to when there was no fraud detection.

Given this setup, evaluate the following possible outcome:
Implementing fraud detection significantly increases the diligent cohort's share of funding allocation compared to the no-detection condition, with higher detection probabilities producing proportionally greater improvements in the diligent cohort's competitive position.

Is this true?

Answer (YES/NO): NO